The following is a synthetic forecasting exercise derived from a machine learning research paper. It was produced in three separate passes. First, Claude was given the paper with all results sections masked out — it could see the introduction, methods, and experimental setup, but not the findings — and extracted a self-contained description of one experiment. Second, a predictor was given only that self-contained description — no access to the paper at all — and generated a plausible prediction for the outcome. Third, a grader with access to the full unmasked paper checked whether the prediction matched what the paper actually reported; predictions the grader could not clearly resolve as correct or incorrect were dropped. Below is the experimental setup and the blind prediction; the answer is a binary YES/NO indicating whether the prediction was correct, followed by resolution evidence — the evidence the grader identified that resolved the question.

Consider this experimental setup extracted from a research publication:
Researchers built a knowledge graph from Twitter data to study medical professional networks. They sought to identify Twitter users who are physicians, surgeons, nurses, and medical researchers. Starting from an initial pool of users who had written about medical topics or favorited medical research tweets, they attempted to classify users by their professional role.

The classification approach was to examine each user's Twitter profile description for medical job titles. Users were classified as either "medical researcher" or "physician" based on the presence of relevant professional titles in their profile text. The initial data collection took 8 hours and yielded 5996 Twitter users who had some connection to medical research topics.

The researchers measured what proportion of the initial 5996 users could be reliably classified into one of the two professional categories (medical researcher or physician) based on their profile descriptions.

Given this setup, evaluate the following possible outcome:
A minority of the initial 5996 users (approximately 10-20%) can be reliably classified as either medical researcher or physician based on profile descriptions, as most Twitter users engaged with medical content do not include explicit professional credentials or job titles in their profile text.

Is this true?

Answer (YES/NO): NO